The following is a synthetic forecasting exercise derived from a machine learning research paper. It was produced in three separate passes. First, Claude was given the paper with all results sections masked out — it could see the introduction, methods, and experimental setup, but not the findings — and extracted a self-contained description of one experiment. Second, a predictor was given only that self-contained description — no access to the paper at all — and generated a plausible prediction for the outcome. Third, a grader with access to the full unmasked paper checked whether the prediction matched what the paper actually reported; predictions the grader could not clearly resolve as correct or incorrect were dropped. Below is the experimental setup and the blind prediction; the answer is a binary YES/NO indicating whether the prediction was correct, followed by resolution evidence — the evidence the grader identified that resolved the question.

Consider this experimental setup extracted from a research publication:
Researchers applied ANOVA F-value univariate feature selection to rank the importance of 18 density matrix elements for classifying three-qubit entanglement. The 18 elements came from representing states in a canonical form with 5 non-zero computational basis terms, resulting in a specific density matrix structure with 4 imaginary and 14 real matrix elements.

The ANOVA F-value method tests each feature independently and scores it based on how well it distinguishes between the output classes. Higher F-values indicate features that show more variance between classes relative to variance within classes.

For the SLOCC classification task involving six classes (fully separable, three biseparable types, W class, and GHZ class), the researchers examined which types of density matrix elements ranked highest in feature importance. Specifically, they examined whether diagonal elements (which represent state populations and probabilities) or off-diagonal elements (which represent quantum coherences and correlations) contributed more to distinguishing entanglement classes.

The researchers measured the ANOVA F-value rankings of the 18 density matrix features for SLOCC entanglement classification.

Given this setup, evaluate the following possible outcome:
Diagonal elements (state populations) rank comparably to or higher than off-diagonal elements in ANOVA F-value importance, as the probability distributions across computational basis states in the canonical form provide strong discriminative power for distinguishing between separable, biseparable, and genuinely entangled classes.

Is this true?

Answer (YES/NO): NO